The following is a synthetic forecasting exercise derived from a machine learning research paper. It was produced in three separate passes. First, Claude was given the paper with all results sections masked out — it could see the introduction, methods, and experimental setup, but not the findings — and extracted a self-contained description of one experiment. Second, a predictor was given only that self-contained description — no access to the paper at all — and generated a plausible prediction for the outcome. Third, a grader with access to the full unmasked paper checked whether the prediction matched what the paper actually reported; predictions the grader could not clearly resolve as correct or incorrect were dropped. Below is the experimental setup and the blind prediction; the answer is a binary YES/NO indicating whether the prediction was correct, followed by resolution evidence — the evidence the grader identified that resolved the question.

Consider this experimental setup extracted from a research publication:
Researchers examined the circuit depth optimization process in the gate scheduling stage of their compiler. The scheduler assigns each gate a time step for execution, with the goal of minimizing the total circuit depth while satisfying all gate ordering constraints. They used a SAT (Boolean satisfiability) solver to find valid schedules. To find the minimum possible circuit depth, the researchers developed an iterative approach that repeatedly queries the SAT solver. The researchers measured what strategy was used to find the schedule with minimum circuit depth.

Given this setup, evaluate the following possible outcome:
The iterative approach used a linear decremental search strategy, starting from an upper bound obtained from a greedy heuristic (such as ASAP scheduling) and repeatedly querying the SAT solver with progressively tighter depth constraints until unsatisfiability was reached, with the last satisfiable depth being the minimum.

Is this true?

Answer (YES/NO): NO